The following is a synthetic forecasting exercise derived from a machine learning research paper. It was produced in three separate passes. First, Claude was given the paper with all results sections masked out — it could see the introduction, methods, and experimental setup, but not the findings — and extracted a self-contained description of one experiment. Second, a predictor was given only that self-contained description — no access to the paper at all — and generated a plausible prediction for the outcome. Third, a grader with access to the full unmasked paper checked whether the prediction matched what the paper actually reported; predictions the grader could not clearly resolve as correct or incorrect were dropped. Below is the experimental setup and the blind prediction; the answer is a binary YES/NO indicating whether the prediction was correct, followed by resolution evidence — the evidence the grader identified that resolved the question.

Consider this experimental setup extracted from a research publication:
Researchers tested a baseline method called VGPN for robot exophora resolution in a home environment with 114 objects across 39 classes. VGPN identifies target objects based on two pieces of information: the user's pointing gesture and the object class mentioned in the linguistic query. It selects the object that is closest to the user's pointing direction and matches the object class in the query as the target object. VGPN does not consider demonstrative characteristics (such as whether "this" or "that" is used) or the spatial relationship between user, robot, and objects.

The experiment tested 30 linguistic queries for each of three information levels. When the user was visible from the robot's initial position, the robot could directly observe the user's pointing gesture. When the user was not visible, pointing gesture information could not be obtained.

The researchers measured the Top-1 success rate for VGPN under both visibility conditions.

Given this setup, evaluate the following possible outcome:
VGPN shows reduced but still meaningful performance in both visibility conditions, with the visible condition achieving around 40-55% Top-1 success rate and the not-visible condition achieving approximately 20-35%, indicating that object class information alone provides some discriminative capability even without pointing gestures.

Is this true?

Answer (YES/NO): NO